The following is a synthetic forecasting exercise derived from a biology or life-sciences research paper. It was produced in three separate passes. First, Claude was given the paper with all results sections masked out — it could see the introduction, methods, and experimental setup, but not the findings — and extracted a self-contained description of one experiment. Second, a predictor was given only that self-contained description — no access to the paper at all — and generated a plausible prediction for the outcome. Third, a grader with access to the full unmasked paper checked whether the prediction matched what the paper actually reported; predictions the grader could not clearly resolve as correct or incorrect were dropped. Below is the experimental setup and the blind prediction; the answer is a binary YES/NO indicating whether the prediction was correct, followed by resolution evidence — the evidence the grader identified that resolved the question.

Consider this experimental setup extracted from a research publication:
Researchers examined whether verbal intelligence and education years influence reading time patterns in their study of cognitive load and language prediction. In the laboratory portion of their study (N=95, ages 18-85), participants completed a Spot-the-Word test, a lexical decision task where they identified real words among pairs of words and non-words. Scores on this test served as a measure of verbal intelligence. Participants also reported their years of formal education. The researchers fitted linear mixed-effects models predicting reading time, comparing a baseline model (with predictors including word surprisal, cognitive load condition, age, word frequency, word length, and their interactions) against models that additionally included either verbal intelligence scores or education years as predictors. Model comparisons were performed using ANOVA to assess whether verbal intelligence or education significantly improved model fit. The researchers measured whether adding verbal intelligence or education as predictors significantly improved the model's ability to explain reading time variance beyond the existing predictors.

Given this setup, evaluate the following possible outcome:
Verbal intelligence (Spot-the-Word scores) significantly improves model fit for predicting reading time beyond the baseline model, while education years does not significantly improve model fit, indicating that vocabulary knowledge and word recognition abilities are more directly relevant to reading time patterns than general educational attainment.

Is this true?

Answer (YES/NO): NO